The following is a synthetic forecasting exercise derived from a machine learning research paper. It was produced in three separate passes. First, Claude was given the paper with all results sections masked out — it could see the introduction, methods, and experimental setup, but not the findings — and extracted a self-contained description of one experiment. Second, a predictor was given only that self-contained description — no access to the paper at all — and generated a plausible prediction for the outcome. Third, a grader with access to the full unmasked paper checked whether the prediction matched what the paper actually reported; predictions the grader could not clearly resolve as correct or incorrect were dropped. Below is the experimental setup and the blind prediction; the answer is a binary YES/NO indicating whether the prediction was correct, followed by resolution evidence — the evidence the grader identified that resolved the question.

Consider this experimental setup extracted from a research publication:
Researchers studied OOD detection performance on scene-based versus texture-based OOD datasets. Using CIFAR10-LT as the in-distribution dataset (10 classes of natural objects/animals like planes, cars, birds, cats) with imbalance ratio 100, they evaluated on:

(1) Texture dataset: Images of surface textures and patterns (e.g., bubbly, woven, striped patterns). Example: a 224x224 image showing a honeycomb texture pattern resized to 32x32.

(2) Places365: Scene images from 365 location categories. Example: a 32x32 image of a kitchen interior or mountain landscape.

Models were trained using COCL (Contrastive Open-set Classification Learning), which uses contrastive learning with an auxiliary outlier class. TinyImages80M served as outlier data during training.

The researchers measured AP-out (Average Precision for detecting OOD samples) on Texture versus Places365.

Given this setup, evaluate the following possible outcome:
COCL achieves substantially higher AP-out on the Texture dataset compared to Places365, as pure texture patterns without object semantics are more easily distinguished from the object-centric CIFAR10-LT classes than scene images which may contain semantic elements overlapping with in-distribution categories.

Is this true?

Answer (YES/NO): NO